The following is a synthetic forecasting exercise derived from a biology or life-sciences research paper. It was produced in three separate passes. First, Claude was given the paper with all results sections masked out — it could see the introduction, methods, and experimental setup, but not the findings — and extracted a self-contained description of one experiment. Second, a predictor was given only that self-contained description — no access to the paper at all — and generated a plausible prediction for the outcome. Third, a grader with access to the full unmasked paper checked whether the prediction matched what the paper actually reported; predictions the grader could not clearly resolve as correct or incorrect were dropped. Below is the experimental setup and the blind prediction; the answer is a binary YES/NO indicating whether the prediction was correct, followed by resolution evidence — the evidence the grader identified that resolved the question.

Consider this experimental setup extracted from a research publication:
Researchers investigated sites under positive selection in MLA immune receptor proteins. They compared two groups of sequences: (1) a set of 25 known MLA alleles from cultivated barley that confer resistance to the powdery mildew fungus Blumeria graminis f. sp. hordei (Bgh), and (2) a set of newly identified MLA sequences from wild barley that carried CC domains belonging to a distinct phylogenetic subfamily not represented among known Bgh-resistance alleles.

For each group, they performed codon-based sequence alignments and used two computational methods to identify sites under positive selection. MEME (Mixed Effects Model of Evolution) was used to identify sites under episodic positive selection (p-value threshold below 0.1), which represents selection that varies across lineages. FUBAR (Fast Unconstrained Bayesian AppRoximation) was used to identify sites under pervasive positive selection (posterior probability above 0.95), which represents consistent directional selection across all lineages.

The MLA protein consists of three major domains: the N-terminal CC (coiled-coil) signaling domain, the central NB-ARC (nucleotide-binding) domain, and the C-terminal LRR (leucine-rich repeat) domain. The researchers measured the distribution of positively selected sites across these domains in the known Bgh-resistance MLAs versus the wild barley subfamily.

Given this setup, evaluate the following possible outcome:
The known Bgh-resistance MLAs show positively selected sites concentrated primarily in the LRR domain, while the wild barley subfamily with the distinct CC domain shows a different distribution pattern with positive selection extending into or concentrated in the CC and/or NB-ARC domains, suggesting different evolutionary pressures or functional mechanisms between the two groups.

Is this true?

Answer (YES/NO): NO